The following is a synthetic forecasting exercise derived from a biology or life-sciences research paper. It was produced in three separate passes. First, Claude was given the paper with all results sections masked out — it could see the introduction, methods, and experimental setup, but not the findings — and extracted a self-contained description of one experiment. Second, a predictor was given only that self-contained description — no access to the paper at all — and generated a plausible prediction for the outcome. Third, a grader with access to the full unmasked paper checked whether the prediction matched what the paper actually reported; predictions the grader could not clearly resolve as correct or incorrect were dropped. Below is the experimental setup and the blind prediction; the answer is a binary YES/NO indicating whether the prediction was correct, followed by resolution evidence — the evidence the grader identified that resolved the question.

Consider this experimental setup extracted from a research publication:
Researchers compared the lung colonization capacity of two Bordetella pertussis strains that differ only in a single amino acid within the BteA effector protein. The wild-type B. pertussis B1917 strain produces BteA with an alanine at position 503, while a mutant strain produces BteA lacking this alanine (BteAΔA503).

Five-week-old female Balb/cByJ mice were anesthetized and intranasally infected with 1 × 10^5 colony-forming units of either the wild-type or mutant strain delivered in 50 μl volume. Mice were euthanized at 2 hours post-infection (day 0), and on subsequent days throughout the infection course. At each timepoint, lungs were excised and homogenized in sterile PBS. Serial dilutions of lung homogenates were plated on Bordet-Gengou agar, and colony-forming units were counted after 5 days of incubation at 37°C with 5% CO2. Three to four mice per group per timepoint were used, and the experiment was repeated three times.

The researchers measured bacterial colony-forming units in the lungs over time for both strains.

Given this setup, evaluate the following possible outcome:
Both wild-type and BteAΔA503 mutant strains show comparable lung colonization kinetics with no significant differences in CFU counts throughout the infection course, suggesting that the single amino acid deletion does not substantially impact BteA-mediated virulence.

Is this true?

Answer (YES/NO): NO